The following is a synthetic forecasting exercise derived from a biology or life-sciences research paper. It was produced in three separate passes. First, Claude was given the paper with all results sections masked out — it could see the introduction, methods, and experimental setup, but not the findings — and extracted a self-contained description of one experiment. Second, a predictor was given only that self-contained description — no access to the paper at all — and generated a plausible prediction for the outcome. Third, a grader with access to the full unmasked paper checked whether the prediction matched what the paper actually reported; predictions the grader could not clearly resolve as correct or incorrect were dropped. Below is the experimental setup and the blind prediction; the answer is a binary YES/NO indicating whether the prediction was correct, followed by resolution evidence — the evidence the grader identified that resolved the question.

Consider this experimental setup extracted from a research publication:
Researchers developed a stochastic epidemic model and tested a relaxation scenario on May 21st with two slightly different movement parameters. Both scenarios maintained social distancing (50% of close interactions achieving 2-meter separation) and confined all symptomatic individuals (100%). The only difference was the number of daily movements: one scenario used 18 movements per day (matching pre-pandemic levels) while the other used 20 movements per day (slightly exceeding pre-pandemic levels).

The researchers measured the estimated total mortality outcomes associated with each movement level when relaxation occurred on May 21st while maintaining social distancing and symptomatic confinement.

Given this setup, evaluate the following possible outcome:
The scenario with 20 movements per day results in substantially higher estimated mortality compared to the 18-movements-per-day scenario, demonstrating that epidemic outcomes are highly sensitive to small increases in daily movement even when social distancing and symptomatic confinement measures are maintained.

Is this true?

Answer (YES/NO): NO